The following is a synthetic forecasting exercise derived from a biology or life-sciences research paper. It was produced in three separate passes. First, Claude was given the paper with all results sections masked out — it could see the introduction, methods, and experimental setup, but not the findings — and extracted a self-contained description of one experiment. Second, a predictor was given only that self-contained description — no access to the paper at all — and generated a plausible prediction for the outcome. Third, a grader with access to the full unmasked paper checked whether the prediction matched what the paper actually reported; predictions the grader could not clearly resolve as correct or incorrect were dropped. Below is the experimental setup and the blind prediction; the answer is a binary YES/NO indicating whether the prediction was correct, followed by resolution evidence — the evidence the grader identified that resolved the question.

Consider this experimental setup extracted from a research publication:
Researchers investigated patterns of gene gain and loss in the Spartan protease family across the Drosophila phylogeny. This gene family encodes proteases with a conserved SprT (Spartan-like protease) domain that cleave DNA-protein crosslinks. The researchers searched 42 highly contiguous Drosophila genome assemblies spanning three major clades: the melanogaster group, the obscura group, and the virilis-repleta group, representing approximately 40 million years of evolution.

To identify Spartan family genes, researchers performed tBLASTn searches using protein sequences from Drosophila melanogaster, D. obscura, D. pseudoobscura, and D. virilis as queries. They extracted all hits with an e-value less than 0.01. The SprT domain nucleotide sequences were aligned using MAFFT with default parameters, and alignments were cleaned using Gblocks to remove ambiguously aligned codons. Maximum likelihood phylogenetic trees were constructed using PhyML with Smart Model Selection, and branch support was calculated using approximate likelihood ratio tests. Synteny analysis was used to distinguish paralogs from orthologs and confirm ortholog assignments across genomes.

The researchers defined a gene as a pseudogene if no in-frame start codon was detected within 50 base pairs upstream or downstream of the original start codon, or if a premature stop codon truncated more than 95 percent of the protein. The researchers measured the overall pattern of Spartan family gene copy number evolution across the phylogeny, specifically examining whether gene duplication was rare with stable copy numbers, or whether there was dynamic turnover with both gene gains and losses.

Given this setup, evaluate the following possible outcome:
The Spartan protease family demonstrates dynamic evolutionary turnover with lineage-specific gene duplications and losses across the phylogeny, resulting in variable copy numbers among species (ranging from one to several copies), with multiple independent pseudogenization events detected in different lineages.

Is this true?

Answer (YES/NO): YES